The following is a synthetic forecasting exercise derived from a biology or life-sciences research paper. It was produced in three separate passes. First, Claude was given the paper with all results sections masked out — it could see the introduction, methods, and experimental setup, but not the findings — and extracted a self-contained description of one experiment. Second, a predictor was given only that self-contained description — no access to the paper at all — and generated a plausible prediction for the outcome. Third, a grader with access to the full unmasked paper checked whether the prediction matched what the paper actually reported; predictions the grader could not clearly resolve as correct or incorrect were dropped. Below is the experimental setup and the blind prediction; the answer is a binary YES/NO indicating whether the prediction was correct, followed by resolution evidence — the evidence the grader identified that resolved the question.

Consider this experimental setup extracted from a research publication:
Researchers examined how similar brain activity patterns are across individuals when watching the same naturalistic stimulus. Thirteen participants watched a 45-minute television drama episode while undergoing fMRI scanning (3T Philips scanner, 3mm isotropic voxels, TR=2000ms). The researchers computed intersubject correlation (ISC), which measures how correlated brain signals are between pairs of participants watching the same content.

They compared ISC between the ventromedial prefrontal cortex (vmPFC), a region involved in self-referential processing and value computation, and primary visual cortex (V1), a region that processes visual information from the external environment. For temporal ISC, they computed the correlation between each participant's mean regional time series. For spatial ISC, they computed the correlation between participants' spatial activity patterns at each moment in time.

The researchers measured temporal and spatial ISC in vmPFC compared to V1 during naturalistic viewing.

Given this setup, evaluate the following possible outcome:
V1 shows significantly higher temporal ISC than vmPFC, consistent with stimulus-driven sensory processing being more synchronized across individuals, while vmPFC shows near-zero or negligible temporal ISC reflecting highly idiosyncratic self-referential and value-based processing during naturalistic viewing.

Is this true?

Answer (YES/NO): YES